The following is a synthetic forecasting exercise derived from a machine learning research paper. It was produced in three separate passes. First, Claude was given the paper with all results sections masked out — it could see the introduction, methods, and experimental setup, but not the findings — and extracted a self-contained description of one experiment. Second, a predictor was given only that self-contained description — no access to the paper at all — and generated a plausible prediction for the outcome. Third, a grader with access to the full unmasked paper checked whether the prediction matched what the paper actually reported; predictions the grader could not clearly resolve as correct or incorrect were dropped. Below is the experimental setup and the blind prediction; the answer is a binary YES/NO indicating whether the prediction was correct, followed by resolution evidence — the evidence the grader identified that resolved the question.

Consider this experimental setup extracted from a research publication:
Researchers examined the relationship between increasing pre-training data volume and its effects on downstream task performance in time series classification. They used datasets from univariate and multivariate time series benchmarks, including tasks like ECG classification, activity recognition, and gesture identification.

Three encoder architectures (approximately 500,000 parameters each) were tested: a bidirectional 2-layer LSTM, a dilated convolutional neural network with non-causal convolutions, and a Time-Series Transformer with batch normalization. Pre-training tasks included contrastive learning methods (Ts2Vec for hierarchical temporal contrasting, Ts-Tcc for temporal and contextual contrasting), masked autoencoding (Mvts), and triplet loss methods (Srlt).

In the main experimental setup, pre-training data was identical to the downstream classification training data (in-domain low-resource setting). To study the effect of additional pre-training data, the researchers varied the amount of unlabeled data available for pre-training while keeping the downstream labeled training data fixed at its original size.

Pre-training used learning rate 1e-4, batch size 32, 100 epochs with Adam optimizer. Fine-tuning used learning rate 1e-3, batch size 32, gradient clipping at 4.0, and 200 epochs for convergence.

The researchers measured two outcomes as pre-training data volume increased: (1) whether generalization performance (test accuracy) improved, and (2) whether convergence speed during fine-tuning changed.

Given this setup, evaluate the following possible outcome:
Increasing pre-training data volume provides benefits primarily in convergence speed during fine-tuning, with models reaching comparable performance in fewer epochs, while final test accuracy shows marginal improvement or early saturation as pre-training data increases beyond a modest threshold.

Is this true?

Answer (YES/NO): YES